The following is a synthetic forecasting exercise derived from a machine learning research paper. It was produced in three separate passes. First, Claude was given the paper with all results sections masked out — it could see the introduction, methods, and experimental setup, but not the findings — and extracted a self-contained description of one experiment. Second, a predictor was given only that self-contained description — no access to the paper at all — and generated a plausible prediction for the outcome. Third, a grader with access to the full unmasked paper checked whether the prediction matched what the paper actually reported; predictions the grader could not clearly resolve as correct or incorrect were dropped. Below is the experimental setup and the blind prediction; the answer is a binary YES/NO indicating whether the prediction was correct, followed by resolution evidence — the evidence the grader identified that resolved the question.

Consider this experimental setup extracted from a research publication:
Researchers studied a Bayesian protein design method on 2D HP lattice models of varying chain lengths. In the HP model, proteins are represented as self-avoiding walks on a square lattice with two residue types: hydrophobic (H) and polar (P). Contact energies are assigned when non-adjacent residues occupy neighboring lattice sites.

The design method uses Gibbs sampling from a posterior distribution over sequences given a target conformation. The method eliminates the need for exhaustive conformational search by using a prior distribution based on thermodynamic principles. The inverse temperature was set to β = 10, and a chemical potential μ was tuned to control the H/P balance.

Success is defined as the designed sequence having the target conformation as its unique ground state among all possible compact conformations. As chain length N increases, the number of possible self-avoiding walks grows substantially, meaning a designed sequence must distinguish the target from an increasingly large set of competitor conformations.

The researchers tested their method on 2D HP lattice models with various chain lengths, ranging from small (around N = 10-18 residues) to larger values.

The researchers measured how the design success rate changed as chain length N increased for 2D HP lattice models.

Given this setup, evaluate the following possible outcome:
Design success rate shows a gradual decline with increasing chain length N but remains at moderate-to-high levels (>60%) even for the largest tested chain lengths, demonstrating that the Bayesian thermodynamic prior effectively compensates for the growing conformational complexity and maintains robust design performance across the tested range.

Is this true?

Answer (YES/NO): YES